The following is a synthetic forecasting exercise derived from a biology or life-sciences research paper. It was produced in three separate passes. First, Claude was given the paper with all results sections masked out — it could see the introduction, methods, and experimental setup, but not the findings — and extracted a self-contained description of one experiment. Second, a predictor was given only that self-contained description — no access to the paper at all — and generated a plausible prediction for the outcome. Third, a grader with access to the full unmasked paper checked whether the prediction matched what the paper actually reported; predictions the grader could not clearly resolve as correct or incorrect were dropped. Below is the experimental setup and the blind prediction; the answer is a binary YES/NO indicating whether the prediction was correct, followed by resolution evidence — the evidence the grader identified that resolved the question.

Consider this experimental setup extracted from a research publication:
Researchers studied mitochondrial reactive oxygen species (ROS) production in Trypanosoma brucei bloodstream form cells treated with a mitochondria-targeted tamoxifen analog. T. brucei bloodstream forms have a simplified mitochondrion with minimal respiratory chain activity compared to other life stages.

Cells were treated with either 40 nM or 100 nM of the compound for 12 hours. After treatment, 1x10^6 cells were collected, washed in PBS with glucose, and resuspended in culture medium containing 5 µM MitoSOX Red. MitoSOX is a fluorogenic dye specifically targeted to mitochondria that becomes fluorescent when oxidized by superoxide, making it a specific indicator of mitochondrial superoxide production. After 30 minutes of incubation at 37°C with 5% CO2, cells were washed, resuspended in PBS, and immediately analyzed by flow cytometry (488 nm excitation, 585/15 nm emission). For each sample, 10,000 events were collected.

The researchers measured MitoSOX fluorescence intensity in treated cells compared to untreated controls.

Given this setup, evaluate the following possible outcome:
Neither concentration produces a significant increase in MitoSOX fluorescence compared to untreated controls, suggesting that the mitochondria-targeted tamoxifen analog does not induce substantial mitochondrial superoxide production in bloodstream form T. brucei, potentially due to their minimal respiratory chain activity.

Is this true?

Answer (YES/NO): YES